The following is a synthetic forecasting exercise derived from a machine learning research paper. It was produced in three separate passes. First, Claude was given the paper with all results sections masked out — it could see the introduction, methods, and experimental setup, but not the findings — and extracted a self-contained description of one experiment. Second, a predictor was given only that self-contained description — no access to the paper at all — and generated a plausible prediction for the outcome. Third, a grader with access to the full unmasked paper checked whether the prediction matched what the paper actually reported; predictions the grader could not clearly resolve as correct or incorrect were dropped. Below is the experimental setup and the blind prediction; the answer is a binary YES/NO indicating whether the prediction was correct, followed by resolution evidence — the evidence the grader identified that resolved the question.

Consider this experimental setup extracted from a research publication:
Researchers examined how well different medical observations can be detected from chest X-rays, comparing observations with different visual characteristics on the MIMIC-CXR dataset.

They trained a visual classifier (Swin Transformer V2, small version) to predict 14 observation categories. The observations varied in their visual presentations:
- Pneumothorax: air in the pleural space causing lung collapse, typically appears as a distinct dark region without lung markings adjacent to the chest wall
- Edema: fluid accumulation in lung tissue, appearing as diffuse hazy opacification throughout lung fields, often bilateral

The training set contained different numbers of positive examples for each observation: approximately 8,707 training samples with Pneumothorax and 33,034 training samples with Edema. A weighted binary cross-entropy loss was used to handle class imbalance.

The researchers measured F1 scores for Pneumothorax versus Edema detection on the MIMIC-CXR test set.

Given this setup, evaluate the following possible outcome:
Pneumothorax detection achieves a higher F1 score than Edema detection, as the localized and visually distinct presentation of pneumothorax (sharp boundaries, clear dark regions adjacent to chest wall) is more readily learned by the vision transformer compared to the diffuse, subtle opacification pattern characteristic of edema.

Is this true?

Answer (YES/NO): NO